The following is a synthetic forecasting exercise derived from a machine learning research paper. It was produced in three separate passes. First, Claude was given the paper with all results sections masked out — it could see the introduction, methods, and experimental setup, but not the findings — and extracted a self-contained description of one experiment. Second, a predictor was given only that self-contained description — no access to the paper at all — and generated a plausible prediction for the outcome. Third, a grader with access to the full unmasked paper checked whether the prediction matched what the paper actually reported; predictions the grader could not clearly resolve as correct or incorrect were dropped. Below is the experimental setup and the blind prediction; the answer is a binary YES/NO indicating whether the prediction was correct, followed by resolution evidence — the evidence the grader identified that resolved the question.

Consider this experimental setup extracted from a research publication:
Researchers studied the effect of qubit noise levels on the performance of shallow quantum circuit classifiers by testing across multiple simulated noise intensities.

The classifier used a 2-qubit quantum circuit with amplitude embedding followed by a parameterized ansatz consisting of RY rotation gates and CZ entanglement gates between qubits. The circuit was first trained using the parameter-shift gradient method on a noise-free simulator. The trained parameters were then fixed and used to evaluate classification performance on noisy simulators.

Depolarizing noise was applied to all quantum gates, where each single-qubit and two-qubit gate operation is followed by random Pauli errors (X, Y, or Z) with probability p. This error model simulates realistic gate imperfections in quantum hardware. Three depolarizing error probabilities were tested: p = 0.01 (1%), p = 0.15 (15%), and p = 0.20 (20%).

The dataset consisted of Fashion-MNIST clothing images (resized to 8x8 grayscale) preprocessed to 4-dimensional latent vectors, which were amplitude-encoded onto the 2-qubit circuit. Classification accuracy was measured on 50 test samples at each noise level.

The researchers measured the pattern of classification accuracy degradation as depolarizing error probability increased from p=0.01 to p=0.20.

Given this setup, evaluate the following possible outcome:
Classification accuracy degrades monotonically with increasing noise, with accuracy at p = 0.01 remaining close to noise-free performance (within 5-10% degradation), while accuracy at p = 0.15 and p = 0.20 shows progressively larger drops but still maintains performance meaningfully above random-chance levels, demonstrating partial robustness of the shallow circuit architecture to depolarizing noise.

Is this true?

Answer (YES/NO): NO